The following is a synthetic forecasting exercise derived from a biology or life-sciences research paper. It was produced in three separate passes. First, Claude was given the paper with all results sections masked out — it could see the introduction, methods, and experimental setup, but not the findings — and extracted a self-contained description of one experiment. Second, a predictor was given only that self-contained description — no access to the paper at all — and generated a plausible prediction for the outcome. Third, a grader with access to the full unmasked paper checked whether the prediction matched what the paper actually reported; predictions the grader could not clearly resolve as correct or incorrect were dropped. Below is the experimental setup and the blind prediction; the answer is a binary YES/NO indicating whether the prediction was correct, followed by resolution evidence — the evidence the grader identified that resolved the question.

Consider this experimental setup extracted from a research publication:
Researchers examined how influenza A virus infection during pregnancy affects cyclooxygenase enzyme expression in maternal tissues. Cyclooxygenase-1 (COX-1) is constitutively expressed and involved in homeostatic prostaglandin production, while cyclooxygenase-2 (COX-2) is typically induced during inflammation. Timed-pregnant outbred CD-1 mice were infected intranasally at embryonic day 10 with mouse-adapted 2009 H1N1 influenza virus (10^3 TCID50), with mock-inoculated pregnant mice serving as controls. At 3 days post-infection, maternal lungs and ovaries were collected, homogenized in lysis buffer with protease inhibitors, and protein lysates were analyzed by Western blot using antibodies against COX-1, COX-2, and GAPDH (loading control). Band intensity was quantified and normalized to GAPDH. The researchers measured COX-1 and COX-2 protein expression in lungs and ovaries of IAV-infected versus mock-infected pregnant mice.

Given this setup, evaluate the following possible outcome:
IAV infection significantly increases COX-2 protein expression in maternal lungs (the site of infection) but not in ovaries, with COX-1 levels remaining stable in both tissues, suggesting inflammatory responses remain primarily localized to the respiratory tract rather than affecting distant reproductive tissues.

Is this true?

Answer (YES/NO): NO